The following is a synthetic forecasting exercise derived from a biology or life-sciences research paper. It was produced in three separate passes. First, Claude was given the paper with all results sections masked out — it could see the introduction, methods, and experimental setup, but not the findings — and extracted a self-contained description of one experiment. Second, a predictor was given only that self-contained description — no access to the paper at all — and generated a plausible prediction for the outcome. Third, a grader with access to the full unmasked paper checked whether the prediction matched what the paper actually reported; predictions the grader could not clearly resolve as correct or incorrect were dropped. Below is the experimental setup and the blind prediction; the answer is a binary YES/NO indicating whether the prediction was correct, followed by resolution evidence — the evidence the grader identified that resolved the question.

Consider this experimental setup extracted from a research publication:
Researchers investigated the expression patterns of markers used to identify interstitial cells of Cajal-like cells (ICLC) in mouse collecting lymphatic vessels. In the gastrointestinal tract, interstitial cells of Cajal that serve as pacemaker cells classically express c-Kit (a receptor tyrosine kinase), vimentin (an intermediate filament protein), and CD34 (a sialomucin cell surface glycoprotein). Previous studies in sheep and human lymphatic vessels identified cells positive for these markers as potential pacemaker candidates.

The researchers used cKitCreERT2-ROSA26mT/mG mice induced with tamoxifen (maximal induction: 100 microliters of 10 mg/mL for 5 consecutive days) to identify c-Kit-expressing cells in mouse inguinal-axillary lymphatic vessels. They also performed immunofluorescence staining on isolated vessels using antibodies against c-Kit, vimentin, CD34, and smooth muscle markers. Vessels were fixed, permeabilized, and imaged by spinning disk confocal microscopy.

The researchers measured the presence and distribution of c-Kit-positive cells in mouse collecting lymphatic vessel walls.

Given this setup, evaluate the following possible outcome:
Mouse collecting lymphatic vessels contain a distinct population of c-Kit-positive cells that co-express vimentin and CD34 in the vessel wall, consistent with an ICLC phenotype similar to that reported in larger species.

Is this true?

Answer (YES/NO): NO